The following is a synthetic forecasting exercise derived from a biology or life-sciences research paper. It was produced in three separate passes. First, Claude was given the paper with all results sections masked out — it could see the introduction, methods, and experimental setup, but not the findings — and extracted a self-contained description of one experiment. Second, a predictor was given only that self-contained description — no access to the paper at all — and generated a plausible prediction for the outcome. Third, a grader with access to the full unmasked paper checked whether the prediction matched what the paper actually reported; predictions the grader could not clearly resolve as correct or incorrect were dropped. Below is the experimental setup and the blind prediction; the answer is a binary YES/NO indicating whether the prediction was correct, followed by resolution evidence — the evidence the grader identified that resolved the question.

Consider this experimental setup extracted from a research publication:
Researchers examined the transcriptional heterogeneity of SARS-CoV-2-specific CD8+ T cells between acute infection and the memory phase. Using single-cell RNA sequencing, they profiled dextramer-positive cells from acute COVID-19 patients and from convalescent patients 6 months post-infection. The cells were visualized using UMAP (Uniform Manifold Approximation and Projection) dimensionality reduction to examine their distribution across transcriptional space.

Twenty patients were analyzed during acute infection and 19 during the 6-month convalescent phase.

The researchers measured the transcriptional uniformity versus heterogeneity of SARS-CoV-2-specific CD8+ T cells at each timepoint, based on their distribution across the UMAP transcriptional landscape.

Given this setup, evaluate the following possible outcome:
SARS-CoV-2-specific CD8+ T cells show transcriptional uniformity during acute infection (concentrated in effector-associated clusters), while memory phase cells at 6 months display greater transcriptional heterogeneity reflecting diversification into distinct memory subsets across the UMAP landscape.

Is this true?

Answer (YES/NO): YES